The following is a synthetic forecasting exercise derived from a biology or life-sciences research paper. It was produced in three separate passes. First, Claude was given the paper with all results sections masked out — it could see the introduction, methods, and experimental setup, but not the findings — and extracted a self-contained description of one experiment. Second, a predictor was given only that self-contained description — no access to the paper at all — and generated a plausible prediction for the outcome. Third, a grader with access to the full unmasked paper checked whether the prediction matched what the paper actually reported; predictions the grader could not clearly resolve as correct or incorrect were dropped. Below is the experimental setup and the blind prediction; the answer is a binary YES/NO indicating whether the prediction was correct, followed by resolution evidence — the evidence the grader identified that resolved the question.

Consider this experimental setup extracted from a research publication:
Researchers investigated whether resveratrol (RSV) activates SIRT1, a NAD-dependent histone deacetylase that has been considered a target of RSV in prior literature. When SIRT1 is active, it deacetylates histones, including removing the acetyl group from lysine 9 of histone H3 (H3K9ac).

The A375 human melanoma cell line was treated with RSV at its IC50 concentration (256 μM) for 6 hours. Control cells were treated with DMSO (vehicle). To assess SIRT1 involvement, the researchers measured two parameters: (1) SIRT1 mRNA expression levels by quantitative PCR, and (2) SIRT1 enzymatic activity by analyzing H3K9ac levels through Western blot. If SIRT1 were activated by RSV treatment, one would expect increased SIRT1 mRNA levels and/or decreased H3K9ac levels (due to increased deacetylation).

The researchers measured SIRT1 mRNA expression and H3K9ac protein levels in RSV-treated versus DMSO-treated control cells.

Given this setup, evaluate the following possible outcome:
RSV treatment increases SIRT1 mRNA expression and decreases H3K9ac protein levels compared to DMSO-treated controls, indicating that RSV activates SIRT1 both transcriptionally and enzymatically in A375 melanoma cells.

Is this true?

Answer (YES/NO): NO